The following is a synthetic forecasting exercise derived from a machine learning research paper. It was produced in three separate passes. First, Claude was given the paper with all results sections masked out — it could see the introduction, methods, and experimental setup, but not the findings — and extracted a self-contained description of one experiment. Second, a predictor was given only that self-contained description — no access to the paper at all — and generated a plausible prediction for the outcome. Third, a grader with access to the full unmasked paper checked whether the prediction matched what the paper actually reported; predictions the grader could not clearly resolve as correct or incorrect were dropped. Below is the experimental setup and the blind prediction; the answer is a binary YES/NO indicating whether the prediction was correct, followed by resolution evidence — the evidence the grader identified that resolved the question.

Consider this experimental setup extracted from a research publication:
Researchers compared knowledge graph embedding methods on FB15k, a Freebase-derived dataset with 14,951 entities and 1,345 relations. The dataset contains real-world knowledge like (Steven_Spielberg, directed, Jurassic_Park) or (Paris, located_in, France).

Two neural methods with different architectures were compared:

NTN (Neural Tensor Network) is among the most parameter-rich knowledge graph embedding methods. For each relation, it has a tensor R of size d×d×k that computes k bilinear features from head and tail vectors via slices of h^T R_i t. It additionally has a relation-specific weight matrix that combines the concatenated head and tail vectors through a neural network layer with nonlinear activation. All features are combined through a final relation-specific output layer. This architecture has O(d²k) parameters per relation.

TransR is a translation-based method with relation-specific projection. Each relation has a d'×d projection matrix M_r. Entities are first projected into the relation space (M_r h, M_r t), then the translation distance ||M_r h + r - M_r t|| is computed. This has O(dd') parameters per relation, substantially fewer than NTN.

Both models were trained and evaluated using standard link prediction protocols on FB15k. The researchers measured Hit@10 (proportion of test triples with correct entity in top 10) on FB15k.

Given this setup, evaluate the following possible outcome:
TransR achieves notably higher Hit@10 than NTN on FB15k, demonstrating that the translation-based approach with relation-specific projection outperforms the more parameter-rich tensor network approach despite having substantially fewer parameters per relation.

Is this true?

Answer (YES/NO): YES